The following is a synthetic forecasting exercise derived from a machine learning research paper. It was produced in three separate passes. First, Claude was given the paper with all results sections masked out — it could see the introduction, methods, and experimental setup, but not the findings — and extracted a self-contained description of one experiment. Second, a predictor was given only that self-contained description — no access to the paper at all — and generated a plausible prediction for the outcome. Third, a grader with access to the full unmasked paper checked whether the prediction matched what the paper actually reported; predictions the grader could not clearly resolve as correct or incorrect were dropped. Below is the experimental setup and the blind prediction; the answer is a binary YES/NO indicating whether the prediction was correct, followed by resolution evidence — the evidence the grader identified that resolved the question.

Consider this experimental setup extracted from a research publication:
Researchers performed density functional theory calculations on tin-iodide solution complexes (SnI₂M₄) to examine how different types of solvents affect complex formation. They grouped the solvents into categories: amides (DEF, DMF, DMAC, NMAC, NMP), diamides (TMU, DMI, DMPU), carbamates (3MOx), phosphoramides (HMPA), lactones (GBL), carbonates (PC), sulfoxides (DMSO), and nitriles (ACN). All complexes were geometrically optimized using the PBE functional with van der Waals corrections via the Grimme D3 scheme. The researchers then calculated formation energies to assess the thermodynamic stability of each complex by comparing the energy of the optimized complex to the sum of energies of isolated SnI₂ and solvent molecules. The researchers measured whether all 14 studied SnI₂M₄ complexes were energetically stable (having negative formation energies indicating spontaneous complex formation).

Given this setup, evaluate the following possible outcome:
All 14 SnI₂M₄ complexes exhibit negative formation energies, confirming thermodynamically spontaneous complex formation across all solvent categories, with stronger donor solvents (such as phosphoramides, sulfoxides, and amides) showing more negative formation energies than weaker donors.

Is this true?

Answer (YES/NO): YES